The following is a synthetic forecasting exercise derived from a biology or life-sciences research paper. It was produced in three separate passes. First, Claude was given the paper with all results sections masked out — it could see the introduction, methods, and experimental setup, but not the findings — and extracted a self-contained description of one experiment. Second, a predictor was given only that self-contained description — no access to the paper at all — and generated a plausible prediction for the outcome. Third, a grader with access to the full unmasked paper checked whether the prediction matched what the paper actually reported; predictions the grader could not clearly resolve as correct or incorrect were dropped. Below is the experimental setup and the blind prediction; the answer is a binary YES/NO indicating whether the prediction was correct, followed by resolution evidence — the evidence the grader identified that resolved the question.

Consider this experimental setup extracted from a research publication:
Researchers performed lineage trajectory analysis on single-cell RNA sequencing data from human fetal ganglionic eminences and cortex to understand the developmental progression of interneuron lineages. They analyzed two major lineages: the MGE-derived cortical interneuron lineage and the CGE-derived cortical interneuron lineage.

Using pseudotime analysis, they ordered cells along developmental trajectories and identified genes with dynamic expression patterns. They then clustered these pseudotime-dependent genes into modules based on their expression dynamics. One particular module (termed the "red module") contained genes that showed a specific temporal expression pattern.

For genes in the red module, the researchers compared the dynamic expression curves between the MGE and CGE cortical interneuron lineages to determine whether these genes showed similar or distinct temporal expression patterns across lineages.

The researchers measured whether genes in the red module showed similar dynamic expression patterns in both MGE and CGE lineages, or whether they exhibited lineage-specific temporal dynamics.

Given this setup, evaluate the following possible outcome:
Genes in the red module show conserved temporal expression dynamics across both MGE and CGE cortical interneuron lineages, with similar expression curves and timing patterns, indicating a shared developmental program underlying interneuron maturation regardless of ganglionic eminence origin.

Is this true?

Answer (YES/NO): YES